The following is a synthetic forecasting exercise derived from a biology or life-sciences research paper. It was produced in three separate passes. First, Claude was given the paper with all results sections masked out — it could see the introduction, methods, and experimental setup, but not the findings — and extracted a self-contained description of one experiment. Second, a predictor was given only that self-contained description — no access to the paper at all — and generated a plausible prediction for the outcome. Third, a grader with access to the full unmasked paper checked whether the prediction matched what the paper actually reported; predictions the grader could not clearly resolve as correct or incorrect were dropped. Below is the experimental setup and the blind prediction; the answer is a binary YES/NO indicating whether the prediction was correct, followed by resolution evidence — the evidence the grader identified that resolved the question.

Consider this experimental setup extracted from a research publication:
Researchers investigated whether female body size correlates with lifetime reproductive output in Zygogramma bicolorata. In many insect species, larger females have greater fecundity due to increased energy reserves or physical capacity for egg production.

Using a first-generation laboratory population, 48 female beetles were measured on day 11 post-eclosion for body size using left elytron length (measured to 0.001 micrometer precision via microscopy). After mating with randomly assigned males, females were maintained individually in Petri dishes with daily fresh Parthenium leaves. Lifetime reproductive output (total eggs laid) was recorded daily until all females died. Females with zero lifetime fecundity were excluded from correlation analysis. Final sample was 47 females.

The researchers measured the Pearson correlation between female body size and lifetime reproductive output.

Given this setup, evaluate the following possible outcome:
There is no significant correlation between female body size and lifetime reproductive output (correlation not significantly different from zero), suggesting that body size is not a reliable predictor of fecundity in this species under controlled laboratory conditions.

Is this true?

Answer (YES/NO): YES